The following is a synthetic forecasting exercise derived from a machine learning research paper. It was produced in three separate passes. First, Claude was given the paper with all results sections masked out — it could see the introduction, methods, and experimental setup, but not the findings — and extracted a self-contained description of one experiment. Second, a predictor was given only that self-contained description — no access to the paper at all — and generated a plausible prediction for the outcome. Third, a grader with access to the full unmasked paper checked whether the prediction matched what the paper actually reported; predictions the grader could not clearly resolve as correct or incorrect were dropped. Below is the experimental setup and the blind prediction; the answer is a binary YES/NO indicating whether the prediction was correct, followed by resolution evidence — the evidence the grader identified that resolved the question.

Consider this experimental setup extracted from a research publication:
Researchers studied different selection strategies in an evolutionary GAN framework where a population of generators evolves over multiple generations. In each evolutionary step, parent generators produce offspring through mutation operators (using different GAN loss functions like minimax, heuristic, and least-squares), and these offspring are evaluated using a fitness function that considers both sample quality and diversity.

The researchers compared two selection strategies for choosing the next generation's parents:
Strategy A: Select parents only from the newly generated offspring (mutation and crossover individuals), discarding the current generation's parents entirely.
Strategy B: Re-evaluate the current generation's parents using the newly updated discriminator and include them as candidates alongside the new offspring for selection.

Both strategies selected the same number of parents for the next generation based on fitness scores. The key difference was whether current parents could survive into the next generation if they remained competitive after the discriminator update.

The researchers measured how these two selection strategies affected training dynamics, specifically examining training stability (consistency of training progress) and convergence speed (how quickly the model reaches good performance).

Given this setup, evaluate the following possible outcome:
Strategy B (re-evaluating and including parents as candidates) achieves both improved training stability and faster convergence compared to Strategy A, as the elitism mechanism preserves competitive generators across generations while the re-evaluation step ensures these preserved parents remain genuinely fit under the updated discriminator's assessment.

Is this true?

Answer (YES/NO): NO